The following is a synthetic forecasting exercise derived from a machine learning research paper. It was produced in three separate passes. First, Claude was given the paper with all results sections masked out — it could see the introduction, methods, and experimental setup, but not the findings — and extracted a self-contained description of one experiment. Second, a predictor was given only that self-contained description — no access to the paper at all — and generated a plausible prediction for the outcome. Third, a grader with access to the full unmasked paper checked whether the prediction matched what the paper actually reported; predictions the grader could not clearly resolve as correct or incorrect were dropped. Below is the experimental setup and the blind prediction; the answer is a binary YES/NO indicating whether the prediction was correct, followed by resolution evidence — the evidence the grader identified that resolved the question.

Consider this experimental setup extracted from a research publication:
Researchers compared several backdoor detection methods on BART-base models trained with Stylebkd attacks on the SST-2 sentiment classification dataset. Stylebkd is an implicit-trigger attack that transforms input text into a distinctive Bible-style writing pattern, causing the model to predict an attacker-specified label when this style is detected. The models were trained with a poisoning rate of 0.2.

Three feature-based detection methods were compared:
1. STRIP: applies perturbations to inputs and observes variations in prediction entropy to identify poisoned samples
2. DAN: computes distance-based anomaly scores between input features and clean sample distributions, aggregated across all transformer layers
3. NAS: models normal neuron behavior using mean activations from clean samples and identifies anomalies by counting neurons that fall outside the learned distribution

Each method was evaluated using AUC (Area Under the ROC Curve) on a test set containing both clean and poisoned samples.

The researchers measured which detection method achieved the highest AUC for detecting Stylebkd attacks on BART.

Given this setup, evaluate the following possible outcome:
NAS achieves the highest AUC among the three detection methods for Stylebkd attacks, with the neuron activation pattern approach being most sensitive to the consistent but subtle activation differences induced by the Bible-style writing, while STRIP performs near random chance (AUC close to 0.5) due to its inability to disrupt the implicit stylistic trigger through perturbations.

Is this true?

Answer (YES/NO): YES